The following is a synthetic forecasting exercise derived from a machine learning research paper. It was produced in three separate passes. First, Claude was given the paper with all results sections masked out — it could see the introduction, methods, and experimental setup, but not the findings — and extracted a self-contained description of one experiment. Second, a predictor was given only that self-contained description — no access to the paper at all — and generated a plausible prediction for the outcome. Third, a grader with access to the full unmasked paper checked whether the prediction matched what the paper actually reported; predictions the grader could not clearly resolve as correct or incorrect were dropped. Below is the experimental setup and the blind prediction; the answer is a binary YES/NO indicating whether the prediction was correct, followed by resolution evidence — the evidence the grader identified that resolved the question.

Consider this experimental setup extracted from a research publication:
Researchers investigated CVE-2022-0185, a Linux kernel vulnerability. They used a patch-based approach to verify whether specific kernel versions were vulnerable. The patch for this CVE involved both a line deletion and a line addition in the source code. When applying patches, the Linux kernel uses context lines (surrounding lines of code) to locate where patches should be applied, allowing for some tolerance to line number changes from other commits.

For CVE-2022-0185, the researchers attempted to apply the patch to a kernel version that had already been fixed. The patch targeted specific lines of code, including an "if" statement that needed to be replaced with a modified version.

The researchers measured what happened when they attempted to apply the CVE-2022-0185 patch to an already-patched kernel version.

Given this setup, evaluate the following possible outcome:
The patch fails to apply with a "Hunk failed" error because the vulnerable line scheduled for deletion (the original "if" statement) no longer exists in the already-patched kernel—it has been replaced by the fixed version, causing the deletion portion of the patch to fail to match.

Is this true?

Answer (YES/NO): YES